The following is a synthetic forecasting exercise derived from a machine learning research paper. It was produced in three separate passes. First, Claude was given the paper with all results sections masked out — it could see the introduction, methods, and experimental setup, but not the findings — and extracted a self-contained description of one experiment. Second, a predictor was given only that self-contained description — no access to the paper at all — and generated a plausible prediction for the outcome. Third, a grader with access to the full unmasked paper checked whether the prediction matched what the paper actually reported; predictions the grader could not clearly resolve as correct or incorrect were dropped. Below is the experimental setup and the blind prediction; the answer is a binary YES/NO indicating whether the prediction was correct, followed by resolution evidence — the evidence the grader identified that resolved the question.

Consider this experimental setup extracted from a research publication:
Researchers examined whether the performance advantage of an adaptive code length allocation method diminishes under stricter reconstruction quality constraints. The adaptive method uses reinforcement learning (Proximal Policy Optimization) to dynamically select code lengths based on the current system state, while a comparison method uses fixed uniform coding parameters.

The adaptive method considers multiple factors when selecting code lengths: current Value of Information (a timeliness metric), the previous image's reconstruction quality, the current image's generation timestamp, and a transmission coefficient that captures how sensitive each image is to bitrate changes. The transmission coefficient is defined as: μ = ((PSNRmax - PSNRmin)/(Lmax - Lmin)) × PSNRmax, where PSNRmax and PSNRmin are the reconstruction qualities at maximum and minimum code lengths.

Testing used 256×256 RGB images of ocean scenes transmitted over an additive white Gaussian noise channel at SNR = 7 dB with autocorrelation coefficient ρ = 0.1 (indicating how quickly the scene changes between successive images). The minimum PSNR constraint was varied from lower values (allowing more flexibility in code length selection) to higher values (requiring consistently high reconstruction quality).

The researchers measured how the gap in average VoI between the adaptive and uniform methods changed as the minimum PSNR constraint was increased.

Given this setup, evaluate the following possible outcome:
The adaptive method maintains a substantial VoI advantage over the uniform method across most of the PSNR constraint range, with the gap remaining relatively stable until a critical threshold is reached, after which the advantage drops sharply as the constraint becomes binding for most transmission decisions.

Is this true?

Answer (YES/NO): NO